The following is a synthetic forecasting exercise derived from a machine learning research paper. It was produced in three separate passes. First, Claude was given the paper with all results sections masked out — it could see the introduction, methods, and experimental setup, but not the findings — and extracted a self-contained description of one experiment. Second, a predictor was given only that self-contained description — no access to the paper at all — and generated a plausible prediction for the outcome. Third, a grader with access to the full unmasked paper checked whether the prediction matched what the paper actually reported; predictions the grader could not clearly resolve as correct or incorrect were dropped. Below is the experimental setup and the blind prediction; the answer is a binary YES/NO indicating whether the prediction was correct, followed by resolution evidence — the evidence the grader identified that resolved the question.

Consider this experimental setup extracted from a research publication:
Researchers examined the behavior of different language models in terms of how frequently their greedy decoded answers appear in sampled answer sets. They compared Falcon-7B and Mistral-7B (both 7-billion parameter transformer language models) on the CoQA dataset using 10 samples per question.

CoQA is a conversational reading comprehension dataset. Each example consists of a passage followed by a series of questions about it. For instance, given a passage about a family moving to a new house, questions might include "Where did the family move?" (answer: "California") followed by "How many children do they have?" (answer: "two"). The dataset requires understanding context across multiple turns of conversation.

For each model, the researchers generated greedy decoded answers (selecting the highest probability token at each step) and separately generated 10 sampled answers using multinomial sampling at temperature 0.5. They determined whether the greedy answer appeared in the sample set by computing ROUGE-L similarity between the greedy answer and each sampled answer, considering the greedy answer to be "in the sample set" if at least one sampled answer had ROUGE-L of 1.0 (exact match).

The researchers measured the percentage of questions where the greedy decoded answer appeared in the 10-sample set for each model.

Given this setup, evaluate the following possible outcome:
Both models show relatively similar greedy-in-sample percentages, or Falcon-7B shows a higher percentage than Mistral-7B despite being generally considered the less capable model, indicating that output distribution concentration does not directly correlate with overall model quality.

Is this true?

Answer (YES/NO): YES